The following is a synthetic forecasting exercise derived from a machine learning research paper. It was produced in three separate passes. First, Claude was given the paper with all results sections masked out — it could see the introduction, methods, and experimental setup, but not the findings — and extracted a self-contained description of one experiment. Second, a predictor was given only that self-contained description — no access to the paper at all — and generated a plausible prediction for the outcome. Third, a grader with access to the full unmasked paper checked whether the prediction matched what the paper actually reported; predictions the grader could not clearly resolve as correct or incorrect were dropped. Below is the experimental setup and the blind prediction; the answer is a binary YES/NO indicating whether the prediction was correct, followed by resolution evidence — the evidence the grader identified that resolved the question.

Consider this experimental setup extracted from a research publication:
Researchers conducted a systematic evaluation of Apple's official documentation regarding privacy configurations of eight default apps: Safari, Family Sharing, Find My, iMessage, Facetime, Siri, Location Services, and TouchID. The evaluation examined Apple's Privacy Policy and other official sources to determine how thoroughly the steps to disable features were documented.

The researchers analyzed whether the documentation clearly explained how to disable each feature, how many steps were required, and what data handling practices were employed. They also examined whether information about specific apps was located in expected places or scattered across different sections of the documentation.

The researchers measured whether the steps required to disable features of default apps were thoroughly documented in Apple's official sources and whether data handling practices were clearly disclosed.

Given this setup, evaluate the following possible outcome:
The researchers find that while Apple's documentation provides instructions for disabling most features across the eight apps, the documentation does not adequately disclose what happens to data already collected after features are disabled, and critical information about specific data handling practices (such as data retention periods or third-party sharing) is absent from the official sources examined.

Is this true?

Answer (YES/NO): NO